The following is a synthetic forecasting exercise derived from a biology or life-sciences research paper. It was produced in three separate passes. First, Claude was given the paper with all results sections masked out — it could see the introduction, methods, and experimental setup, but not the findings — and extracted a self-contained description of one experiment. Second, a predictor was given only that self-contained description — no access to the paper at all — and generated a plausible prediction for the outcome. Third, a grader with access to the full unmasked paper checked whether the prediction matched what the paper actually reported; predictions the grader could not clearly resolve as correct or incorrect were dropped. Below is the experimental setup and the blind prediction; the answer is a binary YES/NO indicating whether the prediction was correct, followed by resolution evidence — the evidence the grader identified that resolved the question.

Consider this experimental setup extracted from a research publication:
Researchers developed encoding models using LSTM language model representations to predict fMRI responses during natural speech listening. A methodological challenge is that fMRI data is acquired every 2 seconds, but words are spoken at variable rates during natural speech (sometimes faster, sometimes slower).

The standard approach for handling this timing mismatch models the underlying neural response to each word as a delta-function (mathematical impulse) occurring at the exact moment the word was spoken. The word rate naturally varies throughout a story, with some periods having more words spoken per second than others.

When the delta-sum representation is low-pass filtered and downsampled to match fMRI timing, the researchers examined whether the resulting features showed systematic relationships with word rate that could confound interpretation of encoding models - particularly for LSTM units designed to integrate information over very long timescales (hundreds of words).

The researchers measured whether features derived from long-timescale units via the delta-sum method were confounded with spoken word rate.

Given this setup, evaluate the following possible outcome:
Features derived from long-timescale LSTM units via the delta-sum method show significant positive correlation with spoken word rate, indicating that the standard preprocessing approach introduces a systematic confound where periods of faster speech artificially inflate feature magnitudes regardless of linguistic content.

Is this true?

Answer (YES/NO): YES